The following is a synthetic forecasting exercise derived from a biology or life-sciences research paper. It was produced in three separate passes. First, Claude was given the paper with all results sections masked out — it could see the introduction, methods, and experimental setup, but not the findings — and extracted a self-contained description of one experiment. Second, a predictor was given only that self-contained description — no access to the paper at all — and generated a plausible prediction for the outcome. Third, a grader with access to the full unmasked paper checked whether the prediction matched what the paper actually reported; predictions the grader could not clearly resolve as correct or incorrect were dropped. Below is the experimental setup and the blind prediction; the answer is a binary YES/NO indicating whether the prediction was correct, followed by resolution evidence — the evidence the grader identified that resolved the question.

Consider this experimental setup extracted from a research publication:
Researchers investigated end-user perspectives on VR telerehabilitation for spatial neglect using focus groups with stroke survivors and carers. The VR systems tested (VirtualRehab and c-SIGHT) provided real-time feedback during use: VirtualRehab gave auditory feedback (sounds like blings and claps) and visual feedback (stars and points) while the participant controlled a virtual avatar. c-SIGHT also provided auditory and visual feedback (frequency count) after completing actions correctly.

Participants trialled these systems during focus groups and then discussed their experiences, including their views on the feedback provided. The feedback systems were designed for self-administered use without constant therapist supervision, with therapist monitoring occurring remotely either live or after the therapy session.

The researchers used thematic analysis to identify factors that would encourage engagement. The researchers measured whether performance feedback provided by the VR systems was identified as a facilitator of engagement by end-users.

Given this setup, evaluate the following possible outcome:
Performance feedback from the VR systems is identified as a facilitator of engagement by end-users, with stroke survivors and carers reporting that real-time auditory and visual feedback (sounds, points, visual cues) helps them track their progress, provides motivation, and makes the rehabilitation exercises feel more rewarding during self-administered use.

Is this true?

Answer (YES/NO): YES